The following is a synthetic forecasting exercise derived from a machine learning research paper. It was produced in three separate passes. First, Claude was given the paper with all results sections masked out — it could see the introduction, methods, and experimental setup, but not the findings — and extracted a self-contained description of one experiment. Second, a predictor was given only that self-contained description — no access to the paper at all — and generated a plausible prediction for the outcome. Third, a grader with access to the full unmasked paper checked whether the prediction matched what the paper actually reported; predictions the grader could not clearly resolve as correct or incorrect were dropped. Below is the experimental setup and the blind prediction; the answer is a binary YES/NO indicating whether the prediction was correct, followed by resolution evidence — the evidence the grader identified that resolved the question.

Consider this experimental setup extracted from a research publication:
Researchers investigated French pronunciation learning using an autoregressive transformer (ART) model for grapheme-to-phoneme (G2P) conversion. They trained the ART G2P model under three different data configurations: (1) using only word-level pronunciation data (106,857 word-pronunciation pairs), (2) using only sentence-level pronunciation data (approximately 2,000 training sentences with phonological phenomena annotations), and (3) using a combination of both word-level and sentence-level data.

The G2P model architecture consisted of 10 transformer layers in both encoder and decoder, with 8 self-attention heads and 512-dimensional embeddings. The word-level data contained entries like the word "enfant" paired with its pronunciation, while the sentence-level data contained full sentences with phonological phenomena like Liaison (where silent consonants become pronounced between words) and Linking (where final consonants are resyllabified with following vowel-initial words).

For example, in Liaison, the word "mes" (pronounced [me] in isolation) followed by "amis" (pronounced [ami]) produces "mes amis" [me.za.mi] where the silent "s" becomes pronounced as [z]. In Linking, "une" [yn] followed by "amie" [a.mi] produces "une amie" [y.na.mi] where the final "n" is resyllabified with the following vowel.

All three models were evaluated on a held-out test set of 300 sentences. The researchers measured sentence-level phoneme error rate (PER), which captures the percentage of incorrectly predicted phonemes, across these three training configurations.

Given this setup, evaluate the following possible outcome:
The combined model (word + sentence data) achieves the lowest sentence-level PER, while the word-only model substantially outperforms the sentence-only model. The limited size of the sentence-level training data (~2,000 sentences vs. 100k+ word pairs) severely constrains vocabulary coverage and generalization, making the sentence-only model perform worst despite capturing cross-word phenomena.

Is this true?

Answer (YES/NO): NO